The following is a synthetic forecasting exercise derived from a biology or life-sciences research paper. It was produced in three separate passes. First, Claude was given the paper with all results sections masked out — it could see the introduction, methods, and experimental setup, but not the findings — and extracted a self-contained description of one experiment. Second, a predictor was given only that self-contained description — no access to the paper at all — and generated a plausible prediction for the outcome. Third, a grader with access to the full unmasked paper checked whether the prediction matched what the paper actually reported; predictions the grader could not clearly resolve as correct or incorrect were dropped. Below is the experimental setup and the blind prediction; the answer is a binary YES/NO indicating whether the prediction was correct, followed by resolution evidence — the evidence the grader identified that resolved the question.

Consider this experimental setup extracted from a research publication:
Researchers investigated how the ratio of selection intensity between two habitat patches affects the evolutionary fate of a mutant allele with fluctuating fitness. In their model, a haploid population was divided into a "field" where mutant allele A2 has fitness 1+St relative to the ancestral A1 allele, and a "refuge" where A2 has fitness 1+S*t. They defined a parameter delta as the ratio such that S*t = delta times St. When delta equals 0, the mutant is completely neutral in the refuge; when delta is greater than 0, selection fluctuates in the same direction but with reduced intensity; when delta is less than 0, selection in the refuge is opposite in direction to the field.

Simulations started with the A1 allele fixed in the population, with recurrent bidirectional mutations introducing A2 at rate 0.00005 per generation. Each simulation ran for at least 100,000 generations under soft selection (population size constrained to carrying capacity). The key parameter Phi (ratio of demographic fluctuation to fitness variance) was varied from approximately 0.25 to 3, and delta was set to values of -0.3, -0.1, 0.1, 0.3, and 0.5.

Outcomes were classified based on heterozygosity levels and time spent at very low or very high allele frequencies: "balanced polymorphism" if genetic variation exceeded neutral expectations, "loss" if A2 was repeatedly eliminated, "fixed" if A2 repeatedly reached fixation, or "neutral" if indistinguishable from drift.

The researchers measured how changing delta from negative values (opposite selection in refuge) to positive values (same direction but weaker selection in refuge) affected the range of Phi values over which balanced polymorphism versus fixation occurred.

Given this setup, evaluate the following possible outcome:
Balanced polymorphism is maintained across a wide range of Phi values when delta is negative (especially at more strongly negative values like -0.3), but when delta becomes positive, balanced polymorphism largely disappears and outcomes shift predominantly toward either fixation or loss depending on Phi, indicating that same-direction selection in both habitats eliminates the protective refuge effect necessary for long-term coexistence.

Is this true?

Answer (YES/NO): NO